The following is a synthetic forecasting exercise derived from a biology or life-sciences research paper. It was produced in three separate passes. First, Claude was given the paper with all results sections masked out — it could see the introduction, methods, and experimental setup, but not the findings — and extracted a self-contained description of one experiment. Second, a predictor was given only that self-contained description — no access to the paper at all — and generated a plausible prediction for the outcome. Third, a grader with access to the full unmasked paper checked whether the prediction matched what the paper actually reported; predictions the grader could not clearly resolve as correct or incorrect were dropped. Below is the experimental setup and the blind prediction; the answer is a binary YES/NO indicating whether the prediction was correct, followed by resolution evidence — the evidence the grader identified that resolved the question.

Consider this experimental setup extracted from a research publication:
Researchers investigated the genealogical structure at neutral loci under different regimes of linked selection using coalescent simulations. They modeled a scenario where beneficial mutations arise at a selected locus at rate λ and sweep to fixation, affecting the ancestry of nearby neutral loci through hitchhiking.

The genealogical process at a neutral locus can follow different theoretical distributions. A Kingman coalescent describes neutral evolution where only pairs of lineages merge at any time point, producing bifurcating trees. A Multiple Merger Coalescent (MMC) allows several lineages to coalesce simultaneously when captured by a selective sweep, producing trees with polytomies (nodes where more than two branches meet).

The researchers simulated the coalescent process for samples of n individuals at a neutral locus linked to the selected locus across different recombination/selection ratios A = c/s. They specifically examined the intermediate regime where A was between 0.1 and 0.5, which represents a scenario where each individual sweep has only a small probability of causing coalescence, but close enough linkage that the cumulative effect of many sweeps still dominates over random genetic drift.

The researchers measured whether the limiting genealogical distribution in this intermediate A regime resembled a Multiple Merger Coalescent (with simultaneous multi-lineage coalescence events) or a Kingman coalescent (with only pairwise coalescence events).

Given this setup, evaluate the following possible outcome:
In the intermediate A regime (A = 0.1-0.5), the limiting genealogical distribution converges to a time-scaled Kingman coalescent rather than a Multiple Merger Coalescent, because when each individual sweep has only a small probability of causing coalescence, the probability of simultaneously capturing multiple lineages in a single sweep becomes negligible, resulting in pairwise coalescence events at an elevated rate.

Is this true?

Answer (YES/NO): YES